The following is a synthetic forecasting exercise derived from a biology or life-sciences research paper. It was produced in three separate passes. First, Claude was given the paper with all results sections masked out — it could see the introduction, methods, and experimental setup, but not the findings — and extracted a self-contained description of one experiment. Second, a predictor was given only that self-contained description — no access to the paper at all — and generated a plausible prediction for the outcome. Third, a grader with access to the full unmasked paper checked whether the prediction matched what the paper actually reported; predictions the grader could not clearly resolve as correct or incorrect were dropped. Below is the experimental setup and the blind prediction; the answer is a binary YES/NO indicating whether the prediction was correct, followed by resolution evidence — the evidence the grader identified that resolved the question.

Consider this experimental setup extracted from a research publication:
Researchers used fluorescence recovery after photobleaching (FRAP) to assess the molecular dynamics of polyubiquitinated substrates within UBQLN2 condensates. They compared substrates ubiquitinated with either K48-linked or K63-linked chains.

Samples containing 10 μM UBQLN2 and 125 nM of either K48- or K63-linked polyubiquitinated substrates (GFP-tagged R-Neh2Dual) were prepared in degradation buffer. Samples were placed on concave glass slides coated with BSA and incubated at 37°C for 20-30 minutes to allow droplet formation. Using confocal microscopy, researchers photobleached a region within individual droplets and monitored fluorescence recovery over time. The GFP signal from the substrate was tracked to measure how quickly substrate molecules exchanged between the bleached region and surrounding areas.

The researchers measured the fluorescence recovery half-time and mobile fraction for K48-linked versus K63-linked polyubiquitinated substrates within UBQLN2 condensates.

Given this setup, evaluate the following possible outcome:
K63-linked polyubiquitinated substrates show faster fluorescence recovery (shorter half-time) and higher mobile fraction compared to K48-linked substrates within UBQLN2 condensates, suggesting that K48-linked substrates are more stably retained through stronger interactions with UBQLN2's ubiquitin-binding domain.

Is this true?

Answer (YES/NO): NO